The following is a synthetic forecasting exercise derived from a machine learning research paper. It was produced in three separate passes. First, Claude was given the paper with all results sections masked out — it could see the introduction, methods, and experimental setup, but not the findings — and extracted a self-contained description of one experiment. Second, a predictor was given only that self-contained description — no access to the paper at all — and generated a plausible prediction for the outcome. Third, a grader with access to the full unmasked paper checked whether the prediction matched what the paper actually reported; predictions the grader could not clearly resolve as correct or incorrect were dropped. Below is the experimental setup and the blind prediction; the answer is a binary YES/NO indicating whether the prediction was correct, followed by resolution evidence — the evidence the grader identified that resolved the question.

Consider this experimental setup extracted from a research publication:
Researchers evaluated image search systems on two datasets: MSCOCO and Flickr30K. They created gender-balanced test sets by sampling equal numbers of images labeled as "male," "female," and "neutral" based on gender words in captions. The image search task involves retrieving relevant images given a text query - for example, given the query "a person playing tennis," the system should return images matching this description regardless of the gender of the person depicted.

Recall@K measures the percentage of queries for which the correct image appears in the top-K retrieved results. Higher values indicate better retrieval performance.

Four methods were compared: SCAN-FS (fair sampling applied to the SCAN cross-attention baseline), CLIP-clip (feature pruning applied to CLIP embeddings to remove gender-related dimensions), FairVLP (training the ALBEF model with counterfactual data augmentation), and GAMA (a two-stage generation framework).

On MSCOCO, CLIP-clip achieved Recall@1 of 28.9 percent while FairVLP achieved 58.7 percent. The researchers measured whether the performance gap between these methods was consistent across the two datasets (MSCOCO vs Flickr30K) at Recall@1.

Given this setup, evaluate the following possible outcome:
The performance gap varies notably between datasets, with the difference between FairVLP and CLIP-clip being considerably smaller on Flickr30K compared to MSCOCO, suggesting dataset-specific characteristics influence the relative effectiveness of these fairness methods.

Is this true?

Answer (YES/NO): YES